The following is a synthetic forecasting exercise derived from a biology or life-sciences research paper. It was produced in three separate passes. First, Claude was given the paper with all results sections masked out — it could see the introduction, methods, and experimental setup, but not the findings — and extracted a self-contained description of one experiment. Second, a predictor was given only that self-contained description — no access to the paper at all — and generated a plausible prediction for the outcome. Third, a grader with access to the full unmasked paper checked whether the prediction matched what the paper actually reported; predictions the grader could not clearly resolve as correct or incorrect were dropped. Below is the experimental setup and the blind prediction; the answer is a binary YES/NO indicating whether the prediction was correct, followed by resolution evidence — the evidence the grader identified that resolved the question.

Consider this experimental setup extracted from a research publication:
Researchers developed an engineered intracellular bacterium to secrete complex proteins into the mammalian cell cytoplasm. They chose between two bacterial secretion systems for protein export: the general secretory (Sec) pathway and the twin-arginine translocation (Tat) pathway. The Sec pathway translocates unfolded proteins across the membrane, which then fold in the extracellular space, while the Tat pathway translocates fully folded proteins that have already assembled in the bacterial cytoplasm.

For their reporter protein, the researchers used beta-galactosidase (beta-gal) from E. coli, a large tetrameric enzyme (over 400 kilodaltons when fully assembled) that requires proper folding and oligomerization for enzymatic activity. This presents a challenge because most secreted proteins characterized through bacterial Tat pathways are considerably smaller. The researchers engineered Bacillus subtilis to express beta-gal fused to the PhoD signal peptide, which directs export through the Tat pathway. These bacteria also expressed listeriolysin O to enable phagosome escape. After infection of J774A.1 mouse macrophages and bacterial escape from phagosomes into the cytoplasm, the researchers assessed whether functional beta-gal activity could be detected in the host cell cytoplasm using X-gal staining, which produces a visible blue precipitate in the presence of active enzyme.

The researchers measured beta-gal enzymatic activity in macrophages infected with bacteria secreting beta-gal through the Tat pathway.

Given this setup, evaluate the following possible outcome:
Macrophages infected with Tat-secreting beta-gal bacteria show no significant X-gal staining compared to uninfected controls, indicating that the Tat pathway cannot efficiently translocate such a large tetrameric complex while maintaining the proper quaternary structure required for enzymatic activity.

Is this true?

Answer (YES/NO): NO